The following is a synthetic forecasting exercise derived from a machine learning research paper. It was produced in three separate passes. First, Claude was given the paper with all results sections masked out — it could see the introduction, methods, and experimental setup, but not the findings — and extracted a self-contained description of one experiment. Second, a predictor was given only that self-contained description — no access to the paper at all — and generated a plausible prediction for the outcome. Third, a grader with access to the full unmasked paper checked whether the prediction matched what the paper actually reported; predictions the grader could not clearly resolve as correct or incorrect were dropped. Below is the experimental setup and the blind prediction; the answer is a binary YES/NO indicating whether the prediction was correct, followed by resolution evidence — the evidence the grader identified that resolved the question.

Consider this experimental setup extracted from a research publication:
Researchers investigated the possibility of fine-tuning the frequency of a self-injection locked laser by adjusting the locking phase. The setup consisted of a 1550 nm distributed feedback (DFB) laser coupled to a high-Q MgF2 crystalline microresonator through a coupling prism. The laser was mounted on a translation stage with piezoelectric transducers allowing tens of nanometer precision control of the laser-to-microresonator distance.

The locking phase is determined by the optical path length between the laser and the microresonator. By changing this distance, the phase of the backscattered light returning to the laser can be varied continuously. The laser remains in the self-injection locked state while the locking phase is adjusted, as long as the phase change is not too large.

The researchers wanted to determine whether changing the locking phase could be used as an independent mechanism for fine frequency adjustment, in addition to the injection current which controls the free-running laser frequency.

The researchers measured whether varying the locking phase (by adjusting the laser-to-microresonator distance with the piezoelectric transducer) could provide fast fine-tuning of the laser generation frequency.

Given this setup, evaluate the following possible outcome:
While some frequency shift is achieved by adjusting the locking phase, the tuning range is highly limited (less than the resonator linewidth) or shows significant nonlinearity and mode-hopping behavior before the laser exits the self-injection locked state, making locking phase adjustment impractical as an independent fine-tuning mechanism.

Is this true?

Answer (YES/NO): NO